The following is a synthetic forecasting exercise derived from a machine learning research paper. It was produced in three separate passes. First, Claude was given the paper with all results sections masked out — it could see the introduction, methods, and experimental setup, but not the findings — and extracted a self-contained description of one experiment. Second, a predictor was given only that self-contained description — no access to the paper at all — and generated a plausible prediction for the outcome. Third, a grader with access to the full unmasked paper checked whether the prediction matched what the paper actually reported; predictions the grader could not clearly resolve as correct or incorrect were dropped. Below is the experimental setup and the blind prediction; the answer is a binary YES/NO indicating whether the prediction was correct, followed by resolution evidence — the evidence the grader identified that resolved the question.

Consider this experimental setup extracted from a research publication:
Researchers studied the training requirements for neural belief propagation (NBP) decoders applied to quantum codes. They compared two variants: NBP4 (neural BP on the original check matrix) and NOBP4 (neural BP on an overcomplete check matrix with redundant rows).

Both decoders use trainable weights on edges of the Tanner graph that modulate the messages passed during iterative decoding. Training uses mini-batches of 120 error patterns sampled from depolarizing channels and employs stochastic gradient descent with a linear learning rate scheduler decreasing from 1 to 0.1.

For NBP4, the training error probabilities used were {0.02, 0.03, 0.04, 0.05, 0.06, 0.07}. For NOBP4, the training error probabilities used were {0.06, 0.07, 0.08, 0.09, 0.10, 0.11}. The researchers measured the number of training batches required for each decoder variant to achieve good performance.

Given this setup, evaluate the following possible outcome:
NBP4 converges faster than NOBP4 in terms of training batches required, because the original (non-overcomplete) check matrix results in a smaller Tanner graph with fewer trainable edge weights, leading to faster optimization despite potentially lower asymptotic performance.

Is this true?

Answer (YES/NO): NO